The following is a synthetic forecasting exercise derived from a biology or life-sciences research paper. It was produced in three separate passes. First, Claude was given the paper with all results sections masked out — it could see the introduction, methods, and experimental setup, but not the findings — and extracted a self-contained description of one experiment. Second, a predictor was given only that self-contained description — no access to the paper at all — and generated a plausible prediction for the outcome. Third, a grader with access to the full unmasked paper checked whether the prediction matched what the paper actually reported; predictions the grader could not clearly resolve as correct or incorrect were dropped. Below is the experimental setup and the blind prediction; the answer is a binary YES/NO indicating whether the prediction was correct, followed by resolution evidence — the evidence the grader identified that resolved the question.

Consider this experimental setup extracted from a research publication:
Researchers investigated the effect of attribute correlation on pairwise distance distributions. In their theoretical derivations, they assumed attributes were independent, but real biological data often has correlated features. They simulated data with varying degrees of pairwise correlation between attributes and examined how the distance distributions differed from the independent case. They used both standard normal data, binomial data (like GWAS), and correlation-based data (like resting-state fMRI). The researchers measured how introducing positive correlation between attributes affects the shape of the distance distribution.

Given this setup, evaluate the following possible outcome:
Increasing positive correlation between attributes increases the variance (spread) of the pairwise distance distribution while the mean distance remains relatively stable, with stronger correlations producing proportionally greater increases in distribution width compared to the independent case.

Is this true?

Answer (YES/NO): YES